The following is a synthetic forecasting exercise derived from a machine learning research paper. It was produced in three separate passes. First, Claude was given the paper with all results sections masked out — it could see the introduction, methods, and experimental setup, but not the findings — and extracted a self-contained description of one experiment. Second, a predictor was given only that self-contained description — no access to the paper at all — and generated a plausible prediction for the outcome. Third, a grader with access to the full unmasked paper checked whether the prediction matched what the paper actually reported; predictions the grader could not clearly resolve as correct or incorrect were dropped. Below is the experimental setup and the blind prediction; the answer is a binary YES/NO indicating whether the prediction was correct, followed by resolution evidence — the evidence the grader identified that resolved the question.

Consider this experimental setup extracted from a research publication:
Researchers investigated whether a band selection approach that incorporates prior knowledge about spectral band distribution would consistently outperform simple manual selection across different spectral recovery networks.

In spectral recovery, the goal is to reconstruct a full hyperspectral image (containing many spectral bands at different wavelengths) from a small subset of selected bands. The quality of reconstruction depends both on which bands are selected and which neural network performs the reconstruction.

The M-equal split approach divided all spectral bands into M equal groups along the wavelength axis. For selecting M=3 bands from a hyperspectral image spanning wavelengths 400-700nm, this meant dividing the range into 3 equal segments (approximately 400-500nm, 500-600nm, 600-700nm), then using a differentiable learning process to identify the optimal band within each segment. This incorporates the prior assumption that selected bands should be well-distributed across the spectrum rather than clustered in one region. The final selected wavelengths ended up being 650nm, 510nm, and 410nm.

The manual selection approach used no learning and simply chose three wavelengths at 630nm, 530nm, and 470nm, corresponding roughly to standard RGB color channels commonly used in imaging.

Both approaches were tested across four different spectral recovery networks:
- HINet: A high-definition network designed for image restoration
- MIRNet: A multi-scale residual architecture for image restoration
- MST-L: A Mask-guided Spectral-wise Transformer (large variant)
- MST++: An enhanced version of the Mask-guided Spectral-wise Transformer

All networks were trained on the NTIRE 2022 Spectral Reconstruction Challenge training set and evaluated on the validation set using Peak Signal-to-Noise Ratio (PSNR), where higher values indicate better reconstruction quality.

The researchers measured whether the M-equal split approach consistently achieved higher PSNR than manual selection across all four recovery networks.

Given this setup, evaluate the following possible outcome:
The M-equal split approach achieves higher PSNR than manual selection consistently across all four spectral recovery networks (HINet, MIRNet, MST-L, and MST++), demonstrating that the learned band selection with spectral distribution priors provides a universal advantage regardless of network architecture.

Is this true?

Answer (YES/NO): NO